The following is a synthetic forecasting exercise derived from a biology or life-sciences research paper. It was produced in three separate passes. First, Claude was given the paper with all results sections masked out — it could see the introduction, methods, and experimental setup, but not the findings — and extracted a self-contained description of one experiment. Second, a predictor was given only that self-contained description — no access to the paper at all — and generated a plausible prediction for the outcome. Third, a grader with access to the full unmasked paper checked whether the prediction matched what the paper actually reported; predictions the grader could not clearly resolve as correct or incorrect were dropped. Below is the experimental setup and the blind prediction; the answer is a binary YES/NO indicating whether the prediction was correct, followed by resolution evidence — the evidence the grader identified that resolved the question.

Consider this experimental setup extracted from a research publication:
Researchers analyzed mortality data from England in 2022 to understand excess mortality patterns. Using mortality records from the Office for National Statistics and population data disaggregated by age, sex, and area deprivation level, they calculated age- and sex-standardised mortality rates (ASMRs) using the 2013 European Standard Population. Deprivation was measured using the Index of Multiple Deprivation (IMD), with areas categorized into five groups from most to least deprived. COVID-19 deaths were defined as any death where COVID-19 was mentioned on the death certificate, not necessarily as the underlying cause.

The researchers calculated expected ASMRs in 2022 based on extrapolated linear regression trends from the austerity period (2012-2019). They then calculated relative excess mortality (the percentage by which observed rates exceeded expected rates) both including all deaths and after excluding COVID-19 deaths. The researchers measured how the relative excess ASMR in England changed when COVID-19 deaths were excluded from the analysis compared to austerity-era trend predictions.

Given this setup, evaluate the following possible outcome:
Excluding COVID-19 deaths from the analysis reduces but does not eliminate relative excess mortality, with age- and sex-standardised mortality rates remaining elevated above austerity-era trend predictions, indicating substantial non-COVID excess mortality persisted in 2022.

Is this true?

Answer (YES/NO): NO